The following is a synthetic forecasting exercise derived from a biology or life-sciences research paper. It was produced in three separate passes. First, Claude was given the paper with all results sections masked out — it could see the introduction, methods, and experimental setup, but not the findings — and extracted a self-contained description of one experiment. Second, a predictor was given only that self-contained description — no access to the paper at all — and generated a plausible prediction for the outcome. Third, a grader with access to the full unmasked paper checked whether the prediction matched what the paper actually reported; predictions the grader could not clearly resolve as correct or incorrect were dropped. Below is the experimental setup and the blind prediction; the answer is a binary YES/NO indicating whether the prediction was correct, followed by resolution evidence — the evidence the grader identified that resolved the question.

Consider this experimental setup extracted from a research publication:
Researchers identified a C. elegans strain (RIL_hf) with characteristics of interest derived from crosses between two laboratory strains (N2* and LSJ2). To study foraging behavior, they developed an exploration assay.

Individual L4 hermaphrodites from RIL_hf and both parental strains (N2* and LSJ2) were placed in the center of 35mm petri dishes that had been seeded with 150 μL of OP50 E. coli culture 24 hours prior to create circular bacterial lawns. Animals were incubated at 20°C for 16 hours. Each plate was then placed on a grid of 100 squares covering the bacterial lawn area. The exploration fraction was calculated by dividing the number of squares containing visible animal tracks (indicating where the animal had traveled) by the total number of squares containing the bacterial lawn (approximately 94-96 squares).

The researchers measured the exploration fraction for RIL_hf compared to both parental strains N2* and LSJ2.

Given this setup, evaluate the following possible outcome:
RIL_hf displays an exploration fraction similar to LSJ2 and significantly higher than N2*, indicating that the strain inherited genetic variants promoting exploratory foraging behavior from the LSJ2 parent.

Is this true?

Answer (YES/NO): NO